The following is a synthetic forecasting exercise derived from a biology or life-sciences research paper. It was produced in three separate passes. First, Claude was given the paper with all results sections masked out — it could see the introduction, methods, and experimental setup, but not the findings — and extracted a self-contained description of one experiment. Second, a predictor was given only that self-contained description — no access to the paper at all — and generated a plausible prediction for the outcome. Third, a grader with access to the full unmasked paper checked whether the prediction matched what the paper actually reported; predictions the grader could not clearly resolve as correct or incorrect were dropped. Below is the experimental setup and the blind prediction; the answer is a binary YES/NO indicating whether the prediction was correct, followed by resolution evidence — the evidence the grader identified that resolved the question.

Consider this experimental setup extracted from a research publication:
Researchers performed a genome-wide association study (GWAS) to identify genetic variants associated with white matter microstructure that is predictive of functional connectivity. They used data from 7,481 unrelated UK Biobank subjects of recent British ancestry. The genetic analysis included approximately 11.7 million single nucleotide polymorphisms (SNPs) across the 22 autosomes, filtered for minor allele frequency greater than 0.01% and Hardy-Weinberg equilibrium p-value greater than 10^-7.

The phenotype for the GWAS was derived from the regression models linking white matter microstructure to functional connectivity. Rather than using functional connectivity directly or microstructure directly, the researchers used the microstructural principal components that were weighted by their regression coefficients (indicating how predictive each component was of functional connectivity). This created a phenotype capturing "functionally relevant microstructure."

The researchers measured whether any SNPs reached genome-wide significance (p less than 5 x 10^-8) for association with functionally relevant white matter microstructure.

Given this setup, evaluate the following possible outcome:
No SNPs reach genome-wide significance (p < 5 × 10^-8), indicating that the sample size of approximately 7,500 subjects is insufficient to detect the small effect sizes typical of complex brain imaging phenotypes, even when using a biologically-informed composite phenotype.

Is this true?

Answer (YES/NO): NO